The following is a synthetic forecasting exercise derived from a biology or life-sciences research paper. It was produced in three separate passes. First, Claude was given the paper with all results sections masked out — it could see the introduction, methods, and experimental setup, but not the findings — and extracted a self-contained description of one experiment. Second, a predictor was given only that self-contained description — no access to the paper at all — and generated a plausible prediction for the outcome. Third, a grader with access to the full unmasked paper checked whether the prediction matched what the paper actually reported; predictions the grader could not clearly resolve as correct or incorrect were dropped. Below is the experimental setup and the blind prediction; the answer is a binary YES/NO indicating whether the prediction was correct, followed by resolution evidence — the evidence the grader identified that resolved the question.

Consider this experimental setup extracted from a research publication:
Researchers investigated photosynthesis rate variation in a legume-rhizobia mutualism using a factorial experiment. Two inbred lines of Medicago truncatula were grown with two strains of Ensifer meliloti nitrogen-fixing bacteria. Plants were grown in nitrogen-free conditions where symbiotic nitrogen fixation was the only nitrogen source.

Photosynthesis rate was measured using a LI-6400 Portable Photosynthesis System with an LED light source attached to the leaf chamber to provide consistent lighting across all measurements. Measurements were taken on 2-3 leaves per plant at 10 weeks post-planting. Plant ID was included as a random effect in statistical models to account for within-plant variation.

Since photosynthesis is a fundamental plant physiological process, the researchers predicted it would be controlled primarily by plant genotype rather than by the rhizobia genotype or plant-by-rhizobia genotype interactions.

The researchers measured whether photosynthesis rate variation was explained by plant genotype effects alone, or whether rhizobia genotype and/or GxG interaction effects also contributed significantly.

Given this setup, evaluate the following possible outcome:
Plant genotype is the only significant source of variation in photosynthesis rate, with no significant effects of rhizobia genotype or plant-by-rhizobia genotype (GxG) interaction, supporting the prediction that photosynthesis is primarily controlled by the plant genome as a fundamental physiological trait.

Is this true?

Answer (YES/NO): NO